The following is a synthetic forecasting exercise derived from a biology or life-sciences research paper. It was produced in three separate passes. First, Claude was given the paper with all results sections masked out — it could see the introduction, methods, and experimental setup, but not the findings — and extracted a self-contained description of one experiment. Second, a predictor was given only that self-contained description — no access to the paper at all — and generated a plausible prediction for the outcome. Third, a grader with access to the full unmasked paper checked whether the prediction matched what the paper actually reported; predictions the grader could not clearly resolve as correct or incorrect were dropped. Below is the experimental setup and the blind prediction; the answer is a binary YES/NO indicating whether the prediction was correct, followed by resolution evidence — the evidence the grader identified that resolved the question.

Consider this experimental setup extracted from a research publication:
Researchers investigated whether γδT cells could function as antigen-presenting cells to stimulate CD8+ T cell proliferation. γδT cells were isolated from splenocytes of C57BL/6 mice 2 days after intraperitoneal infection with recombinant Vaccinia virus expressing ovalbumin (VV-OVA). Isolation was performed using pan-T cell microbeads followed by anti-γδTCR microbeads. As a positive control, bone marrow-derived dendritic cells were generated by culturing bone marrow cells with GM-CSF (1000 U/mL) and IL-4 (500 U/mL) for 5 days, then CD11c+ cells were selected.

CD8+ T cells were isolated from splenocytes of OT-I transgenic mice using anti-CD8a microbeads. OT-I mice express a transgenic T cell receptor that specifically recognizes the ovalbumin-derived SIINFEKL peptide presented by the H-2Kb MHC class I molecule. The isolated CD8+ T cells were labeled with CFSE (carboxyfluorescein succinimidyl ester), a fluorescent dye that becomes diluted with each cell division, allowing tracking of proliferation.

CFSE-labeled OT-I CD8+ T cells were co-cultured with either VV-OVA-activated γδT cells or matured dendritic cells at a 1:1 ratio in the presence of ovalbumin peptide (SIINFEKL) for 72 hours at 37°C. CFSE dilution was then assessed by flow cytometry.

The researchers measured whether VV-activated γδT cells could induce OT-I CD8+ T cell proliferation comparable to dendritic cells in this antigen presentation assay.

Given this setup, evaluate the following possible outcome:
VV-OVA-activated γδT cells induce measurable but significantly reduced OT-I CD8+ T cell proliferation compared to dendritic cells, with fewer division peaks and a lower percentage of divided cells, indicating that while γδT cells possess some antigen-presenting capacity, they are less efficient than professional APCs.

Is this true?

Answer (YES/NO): NO